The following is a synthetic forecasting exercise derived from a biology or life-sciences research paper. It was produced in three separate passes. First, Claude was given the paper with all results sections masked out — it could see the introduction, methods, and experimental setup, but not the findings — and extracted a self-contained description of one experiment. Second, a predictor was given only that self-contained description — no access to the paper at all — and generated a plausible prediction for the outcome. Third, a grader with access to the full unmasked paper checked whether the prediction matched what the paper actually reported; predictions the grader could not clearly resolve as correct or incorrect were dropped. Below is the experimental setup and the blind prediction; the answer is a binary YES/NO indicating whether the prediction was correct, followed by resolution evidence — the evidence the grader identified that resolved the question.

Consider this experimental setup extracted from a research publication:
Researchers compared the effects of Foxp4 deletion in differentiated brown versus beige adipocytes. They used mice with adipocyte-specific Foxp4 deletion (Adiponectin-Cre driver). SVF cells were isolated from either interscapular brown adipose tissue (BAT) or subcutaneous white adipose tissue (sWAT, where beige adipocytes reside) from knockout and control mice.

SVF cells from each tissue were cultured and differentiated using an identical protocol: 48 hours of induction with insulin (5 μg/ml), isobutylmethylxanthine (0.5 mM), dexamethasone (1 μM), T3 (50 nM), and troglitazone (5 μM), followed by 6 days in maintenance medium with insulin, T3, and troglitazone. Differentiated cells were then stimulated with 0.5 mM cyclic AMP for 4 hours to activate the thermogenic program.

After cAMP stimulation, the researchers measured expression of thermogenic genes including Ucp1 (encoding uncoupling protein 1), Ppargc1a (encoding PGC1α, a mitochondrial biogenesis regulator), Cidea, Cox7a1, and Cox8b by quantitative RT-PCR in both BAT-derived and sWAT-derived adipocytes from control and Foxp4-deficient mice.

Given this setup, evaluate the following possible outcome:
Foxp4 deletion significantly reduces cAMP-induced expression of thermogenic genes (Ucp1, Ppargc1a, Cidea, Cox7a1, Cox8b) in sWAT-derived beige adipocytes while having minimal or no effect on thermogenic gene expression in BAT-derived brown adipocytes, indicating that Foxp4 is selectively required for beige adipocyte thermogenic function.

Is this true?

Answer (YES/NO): NO